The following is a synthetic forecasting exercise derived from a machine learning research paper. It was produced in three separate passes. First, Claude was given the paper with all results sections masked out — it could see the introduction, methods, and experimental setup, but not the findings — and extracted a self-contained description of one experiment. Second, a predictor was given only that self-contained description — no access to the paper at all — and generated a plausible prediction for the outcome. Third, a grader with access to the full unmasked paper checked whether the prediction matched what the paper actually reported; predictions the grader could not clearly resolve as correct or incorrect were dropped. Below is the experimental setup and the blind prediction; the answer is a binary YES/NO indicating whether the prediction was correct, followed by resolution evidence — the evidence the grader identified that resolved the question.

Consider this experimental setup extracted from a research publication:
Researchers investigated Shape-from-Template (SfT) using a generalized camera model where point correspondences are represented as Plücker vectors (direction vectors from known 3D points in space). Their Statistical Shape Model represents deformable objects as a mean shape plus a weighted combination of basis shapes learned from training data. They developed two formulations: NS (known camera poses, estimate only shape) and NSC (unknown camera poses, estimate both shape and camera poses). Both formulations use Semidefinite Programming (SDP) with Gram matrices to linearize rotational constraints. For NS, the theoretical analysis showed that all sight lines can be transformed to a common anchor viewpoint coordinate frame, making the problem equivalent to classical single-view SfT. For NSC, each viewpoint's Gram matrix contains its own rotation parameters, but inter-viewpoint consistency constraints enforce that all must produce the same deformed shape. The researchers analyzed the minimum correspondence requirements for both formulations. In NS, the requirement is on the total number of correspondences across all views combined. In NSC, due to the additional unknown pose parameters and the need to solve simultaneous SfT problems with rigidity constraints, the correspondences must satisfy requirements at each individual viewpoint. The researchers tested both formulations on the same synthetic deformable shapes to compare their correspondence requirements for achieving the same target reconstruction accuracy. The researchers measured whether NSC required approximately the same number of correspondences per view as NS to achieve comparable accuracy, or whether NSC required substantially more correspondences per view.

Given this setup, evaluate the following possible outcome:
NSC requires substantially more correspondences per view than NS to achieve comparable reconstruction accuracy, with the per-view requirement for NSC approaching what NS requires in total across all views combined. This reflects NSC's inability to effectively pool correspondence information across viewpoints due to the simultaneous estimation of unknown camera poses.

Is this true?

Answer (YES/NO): YES